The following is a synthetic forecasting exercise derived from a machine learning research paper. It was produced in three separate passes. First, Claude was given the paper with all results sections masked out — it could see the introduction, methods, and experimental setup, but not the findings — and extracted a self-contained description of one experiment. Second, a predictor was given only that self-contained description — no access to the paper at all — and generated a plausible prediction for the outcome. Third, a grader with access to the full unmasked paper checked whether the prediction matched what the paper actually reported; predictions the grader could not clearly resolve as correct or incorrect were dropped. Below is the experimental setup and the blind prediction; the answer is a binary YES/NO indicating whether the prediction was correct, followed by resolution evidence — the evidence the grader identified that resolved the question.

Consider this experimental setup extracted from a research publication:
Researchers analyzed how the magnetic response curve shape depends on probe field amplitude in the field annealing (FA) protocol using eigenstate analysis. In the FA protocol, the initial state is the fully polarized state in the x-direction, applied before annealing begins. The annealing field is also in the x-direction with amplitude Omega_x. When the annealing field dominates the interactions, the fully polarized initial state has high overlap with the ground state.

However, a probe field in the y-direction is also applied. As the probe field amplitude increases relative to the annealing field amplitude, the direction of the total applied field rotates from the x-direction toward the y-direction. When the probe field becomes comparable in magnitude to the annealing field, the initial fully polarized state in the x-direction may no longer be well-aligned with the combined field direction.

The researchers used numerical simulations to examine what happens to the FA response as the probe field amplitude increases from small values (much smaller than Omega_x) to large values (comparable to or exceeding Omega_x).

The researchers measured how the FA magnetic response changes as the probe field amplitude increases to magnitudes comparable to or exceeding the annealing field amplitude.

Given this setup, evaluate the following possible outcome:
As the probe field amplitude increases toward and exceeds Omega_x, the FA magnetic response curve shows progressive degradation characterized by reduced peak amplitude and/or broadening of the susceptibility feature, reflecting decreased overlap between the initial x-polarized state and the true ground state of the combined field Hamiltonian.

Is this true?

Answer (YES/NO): YES